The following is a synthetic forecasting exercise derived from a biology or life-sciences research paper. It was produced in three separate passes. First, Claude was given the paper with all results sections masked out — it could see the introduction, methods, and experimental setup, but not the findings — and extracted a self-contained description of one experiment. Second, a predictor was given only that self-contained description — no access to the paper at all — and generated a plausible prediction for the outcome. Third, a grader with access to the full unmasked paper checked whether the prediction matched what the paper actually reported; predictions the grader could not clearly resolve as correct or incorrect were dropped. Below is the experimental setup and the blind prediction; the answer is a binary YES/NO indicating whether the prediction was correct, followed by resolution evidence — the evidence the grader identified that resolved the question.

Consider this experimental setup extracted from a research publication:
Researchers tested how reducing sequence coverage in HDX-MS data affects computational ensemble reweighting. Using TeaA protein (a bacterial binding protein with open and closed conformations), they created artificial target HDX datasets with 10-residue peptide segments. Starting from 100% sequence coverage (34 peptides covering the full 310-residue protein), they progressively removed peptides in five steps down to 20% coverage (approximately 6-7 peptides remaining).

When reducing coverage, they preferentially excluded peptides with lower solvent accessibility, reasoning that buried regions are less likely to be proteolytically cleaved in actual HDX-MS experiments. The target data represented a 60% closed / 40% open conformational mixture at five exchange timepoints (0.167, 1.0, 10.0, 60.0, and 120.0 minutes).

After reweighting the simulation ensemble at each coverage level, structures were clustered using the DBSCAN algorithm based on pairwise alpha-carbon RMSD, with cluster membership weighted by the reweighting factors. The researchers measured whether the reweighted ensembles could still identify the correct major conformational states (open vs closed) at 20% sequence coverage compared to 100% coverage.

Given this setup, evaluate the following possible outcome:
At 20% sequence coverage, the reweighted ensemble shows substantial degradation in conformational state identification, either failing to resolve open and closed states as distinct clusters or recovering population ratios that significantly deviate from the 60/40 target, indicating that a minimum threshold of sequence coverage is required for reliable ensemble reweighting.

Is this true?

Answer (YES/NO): NO